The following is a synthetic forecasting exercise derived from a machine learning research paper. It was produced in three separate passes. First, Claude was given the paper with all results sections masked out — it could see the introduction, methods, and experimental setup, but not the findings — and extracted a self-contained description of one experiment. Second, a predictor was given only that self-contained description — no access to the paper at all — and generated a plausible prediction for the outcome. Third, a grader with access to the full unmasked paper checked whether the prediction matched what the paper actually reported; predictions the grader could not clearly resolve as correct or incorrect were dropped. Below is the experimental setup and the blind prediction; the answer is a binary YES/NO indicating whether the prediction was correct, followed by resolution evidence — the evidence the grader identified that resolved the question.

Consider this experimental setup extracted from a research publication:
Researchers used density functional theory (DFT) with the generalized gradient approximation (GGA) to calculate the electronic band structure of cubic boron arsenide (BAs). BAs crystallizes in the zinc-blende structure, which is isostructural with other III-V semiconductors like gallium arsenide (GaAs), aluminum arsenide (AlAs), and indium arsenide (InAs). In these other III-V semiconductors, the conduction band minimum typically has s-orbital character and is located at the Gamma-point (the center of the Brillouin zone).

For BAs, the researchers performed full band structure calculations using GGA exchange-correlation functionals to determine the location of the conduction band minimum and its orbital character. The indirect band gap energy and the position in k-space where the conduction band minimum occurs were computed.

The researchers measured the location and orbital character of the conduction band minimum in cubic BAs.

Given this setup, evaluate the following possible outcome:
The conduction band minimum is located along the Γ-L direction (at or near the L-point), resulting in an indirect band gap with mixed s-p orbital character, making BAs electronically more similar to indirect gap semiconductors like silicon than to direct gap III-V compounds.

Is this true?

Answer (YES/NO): NO